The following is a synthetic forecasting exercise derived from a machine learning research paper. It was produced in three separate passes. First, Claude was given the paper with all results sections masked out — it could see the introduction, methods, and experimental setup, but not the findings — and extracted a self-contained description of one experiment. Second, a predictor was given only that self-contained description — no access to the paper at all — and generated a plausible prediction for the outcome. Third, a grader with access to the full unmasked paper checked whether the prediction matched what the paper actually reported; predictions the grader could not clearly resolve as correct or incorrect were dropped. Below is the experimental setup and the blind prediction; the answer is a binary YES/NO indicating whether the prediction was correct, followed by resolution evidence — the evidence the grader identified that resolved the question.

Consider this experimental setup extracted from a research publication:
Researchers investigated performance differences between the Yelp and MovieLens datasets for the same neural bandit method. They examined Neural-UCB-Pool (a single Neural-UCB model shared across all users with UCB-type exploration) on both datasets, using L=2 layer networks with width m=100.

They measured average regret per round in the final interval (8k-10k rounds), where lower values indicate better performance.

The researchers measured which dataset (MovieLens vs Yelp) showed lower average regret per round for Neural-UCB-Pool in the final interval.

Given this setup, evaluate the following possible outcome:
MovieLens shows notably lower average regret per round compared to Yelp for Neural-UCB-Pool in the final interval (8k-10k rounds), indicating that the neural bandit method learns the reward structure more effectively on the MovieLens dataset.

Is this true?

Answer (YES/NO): YES